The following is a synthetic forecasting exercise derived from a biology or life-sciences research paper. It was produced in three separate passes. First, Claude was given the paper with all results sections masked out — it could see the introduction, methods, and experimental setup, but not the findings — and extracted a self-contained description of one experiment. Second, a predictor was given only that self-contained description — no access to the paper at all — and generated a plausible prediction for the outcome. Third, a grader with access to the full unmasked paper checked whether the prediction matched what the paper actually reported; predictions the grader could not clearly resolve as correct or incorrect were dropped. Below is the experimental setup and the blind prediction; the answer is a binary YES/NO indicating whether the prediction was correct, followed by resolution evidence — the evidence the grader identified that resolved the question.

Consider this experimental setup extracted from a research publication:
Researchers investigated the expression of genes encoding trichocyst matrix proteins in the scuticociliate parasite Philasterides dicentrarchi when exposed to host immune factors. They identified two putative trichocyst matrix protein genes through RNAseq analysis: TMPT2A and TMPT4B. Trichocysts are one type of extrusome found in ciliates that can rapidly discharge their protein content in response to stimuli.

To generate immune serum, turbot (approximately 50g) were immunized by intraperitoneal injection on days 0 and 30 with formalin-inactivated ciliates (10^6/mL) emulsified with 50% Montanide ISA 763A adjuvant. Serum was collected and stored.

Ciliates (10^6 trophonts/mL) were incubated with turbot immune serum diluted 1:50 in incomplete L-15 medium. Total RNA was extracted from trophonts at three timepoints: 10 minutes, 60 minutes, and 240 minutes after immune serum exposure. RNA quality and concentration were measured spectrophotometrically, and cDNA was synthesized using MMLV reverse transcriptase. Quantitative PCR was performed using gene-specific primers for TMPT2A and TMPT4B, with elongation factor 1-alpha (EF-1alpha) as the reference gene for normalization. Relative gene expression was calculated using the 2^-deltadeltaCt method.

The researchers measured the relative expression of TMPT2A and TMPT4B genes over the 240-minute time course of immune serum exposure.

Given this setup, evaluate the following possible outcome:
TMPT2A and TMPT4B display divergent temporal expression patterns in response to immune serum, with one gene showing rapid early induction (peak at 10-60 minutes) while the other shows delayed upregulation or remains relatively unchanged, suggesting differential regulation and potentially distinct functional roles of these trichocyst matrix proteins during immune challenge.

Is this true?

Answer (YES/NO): NO